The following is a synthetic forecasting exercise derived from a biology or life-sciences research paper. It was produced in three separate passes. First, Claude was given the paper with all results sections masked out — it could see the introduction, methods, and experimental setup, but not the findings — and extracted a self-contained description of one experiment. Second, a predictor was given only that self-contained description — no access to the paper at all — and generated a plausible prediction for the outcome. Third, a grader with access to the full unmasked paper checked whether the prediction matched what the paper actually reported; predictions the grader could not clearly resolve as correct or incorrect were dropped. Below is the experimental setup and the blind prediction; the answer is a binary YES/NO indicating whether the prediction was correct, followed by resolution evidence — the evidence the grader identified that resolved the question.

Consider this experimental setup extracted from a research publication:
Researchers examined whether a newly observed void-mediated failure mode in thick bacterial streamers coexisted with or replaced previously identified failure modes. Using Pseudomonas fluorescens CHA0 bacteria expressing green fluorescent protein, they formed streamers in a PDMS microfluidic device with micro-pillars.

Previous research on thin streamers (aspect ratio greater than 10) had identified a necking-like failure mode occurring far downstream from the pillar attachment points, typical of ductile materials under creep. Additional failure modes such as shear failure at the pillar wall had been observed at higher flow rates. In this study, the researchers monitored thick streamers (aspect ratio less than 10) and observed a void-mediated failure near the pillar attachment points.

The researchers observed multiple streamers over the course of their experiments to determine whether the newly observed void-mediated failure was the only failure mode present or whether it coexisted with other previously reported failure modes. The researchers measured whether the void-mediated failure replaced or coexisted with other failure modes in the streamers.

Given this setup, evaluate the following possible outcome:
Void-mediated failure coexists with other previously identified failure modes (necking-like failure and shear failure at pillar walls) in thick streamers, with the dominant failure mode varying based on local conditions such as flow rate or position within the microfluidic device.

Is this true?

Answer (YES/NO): YES